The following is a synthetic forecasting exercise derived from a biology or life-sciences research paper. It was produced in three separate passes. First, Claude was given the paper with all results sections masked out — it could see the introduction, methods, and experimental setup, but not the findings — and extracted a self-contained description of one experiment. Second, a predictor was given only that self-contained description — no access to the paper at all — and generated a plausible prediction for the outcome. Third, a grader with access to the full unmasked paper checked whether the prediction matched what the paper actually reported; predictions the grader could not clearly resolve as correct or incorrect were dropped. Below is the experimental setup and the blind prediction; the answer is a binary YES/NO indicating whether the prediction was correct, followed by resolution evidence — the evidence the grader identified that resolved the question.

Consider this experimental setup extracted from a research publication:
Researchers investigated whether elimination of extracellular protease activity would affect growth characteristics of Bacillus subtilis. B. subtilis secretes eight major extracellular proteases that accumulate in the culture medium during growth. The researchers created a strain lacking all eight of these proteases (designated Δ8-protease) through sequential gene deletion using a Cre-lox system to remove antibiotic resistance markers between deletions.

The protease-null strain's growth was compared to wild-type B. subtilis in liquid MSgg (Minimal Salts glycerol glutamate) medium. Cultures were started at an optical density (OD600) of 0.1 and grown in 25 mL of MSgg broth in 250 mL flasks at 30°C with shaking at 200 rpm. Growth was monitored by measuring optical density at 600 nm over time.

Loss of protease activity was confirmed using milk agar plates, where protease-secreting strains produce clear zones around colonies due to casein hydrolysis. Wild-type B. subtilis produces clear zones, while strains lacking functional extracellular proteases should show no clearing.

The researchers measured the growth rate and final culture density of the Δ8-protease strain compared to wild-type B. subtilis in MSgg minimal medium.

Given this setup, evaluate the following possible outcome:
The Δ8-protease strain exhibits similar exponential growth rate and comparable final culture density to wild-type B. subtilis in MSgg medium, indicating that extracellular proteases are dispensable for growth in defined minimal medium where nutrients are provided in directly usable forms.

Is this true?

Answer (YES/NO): YES